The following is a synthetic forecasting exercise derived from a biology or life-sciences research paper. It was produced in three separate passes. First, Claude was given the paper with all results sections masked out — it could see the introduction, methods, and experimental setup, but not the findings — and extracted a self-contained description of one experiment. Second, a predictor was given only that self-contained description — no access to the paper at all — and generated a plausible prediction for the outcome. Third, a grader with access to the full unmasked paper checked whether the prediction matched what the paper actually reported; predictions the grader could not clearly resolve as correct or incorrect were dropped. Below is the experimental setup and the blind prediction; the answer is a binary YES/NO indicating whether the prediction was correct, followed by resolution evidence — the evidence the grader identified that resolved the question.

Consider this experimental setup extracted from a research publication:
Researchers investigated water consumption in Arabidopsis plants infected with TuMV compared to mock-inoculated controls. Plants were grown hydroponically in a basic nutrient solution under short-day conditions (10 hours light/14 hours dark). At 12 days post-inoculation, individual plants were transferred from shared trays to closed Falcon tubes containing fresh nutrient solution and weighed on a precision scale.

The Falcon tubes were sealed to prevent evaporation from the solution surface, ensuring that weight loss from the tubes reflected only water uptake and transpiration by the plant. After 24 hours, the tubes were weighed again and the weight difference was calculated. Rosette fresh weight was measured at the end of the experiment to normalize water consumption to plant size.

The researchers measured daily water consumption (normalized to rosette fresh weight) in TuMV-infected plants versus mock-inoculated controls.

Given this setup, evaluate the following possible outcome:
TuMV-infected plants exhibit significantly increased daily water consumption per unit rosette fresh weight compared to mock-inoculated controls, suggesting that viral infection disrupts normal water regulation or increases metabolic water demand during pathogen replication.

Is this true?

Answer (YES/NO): NO